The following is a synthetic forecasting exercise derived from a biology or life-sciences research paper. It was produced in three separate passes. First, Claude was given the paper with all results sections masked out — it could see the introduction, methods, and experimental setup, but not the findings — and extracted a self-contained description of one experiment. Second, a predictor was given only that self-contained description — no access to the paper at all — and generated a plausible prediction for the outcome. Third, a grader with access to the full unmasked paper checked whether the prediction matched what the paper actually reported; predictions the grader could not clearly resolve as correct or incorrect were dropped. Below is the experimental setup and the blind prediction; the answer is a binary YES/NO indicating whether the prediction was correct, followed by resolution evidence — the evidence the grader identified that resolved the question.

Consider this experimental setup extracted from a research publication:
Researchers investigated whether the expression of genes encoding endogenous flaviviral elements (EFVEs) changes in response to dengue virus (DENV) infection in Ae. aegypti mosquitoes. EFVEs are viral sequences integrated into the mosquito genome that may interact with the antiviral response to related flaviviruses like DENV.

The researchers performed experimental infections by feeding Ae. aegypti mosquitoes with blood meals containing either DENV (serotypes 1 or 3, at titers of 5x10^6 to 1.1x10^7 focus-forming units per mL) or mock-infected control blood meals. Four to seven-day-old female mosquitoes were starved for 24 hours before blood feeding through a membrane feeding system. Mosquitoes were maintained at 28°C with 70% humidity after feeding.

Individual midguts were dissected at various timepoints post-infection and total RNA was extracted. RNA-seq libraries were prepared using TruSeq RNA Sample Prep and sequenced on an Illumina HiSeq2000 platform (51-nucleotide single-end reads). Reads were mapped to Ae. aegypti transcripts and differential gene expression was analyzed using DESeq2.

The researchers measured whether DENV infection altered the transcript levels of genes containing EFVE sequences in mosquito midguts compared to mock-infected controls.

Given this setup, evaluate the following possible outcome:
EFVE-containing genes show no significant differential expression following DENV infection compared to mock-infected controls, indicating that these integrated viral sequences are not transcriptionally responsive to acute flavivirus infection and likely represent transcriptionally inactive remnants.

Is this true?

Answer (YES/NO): NO